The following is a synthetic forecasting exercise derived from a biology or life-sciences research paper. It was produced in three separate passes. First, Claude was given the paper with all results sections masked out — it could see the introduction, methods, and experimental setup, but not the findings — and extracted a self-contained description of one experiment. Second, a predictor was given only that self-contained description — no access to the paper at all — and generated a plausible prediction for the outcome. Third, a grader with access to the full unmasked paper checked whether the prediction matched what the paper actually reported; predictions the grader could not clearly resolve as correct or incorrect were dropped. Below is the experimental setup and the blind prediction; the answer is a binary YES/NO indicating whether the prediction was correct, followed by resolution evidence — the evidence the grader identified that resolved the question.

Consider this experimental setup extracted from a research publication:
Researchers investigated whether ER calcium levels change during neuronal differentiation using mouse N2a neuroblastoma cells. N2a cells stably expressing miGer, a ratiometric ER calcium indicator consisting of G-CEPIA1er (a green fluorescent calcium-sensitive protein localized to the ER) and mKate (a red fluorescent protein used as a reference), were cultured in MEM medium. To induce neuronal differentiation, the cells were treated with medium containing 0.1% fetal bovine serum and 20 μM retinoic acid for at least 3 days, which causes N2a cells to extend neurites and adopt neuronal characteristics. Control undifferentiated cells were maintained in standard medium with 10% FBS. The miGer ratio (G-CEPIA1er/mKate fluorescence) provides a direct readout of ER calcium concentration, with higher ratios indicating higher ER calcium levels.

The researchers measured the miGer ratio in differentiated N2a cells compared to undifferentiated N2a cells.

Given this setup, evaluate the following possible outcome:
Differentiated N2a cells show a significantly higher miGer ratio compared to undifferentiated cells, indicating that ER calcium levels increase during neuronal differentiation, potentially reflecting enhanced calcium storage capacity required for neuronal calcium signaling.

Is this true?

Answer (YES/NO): NO